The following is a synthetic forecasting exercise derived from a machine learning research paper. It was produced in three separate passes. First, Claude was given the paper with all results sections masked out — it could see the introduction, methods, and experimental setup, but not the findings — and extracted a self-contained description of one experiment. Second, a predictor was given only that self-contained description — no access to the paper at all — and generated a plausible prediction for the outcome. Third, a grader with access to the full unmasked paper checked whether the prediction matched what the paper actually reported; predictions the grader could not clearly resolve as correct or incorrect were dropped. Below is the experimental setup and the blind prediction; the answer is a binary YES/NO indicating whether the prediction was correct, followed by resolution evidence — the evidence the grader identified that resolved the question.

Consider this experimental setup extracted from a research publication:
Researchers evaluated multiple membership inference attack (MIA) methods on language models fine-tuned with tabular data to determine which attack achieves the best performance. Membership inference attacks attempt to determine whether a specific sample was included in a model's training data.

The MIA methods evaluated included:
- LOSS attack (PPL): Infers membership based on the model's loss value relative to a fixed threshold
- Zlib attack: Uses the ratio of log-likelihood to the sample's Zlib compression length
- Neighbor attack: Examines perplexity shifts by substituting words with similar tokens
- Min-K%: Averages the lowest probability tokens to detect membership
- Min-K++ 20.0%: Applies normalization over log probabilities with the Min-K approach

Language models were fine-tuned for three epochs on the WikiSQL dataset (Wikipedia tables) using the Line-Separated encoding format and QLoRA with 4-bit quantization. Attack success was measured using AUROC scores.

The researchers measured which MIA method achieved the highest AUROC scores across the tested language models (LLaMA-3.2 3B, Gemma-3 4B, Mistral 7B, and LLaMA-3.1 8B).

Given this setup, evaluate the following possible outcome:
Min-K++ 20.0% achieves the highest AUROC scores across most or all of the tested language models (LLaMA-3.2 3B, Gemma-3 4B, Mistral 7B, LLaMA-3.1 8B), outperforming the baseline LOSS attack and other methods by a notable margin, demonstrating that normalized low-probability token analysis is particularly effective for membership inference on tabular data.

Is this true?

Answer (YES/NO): YES